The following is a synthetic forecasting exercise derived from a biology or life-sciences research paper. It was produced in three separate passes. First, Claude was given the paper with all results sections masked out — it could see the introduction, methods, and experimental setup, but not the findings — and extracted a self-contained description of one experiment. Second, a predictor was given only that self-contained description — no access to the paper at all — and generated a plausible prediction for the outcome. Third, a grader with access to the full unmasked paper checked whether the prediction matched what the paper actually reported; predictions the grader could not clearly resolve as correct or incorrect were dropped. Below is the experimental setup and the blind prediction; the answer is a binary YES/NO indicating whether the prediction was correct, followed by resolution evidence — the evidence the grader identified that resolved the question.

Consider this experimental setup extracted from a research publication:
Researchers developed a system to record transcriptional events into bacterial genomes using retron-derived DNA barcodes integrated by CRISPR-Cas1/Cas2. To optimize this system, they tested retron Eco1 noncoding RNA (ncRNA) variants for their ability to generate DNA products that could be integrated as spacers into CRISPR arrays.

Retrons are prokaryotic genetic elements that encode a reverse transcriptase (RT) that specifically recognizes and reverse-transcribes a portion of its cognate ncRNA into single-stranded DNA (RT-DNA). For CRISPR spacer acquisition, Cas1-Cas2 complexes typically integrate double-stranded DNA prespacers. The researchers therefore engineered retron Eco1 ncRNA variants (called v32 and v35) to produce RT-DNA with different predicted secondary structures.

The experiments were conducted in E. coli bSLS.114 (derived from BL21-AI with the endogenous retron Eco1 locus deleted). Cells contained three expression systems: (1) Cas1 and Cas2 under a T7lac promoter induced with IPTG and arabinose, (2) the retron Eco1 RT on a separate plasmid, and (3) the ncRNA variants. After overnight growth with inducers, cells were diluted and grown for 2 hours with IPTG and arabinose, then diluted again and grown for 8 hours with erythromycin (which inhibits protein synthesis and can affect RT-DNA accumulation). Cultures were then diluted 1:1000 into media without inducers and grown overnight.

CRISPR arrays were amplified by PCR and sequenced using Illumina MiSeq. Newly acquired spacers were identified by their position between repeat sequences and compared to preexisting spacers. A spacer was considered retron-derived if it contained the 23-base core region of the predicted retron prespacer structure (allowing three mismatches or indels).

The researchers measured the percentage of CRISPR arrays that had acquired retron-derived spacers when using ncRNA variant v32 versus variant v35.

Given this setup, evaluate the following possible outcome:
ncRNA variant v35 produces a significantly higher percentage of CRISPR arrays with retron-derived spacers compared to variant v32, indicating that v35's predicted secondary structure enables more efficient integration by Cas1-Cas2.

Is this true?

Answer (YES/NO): YES